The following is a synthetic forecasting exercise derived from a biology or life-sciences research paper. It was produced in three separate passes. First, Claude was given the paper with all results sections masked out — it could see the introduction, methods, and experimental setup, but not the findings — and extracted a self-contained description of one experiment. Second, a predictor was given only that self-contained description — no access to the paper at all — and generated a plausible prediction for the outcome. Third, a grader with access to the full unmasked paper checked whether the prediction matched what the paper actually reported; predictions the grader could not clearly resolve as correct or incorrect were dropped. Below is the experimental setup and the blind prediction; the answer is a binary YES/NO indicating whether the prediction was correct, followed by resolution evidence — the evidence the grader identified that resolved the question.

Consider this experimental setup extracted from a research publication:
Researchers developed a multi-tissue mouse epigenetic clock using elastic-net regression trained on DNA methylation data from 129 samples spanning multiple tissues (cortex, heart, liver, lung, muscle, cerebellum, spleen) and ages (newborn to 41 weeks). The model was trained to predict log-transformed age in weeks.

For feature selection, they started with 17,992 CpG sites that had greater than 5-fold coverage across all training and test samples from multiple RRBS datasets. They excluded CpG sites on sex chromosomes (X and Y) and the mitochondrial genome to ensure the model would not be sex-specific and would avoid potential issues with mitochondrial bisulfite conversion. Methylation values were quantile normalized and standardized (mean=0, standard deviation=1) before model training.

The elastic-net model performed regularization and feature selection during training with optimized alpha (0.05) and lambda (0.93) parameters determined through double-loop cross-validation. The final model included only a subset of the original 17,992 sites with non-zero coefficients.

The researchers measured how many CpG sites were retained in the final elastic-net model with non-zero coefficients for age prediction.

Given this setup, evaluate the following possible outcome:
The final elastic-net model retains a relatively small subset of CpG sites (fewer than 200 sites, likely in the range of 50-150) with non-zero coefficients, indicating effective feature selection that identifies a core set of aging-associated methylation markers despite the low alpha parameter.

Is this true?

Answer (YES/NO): NO